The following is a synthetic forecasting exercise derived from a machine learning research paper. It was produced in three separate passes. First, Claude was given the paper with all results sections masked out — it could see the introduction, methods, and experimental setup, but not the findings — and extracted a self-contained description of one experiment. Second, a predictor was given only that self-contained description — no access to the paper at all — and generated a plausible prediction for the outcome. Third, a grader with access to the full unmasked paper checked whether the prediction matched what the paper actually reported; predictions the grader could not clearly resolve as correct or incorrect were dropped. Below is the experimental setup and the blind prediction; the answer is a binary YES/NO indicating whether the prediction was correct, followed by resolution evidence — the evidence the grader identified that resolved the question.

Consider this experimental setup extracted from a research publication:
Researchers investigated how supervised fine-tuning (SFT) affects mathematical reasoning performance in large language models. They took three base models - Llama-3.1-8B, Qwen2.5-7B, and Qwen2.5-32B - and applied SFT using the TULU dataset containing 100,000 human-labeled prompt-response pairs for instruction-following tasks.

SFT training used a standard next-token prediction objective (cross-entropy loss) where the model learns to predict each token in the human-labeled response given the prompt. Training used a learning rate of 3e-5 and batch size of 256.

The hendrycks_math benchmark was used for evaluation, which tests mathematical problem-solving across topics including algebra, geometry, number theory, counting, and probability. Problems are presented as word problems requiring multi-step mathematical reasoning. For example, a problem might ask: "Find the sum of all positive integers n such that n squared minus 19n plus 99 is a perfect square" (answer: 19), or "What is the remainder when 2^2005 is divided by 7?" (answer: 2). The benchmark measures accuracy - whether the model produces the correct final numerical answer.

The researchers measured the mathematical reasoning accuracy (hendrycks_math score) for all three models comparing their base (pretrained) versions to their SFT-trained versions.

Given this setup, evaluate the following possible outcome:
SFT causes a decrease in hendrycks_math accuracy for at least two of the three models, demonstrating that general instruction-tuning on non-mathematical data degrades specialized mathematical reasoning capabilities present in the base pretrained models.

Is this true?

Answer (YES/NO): YES